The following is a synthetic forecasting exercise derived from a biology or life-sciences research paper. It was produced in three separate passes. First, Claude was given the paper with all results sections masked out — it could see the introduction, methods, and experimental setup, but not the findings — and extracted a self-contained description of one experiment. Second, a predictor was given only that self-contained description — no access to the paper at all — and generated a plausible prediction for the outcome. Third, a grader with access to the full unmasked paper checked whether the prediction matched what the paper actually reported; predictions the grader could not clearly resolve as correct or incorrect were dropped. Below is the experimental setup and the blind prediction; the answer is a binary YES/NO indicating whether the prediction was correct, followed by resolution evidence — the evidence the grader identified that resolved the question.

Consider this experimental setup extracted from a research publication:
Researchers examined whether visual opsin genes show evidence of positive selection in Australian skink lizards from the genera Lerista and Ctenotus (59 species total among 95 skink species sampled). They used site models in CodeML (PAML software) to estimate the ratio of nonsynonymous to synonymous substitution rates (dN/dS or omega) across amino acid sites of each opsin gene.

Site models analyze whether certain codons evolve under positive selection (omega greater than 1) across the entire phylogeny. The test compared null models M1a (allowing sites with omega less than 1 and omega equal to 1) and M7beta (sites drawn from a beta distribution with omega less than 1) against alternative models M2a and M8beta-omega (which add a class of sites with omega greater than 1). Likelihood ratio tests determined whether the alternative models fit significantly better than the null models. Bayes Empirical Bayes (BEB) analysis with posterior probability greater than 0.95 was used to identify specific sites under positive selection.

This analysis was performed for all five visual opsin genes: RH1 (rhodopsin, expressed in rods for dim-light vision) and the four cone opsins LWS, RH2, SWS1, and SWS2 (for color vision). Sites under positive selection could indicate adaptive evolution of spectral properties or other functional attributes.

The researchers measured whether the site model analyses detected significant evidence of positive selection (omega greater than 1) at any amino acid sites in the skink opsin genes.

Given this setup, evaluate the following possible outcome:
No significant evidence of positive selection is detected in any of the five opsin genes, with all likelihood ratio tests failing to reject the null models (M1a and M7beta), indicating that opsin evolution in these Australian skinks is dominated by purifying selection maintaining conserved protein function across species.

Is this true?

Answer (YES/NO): NO